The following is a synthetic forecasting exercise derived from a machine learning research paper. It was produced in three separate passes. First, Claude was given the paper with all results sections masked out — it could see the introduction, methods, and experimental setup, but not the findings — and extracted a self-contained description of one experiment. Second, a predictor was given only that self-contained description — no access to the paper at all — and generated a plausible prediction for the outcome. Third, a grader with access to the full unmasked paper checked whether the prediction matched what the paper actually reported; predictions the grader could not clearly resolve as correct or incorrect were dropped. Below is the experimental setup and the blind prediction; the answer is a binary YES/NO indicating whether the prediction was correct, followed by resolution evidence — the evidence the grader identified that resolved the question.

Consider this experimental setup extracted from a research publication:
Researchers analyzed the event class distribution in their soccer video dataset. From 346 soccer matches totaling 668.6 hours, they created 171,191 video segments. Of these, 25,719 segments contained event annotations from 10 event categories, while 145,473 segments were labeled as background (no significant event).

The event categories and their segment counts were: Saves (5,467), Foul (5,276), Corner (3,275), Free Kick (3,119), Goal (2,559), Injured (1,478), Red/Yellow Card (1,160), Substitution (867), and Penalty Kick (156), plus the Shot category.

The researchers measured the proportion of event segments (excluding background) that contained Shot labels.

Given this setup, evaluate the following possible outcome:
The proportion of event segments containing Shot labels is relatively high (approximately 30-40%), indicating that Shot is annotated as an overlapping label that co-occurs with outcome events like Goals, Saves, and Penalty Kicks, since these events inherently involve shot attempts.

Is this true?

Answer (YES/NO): YES